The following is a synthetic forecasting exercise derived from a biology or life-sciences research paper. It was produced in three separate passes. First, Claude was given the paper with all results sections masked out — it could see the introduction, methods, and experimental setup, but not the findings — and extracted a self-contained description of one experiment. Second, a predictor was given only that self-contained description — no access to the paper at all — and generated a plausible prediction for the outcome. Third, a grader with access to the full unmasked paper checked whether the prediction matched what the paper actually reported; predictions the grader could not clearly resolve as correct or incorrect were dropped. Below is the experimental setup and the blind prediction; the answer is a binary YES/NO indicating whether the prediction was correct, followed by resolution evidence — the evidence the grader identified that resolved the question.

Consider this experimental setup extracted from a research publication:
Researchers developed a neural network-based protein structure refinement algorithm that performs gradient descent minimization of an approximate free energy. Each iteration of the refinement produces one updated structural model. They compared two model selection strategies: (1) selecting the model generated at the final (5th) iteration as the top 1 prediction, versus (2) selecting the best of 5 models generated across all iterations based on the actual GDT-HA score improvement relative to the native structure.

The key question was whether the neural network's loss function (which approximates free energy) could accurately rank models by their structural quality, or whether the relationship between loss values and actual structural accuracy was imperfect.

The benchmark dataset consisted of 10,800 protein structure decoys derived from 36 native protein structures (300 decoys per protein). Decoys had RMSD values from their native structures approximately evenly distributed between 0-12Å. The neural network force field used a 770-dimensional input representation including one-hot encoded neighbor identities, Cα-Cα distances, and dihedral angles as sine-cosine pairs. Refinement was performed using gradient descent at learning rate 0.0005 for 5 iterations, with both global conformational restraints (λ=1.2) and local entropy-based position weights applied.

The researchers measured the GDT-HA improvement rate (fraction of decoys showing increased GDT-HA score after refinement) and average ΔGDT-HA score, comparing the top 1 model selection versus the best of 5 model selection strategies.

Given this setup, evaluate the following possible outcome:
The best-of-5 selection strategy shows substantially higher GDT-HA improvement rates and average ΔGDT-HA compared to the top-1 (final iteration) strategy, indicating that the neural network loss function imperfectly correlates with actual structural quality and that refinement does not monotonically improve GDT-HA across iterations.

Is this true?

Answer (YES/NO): YES